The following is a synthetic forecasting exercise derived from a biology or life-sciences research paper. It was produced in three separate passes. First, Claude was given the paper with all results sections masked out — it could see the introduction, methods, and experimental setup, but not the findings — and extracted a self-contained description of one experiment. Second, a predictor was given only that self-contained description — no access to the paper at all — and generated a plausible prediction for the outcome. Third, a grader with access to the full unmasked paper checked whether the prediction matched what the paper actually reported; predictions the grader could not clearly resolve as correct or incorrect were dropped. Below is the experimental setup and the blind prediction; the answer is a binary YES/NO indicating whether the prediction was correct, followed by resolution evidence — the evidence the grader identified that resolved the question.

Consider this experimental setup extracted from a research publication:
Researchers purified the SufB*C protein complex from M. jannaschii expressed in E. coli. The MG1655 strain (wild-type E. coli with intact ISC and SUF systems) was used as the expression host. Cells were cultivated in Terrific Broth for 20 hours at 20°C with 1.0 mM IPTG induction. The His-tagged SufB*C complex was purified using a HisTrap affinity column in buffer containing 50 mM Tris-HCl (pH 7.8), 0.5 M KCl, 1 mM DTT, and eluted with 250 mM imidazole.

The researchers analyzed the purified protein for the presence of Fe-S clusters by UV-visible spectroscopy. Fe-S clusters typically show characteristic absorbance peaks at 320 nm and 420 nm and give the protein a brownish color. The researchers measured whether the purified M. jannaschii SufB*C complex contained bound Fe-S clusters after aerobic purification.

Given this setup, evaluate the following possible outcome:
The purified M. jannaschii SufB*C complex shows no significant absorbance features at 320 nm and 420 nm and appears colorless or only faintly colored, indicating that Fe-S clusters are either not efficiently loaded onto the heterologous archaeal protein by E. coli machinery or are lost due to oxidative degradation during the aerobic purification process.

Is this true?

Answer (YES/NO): YES